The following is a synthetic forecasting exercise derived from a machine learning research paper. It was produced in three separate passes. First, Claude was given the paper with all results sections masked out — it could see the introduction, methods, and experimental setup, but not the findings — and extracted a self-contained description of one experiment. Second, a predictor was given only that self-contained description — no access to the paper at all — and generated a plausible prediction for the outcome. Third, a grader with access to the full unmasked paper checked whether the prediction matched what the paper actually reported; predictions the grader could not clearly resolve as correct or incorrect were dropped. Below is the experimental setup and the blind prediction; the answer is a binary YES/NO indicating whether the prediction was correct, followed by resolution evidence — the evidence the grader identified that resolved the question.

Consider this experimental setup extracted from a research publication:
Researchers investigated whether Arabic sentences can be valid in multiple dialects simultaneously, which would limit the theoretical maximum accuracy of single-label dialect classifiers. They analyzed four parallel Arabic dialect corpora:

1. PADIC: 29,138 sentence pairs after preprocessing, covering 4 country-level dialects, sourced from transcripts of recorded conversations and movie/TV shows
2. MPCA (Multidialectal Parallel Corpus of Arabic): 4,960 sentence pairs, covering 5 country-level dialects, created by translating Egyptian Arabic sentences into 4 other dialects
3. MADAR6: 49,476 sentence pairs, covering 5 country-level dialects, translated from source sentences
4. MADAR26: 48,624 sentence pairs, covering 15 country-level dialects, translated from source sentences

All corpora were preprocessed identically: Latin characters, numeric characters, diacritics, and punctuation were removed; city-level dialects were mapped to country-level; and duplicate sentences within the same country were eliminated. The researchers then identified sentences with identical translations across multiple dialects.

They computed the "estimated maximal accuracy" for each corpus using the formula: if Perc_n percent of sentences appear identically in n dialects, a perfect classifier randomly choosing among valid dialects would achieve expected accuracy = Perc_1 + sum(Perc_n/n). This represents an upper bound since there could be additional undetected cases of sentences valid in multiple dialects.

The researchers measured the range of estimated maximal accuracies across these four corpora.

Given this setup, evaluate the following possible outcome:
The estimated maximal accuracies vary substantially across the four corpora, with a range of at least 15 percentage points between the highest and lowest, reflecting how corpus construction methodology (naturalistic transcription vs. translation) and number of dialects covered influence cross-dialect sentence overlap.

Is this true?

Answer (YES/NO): NO